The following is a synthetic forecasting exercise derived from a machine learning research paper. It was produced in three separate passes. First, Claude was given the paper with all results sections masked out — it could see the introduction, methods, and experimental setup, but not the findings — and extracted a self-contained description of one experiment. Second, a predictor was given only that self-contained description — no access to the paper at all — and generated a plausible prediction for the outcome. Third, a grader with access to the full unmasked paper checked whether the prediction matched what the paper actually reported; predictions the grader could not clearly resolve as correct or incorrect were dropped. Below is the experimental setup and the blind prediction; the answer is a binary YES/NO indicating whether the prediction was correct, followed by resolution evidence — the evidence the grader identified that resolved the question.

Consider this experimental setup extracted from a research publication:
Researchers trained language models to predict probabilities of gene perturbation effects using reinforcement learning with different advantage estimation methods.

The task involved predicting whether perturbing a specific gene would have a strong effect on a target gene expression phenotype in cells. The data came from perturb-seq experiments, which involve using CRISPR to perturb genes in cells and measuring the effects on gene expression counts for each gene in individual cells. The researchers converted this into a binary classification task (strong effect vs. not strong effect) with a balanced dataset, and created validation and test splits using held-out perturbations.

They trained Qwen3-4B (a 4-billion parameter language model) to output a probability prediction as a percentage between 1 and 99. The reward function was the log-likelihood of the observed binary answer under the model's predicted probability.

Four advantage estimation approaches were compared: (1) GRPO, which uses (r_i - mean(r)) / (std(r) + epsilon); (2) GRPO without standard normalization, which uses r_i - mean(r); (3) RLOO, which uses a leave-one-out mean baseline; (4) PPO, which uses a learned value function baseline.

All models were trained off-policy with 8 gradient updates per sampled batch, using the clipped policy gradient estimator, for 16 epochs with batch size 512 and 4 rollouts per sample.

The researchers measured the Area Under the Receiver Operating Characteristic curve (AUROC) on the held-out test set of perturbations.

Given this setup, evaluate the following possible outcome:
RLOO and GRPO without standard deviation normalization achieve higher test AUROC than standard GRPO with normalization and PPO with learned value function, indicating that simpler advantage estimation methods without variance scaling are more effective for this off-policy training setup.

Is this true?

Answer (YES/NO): NO